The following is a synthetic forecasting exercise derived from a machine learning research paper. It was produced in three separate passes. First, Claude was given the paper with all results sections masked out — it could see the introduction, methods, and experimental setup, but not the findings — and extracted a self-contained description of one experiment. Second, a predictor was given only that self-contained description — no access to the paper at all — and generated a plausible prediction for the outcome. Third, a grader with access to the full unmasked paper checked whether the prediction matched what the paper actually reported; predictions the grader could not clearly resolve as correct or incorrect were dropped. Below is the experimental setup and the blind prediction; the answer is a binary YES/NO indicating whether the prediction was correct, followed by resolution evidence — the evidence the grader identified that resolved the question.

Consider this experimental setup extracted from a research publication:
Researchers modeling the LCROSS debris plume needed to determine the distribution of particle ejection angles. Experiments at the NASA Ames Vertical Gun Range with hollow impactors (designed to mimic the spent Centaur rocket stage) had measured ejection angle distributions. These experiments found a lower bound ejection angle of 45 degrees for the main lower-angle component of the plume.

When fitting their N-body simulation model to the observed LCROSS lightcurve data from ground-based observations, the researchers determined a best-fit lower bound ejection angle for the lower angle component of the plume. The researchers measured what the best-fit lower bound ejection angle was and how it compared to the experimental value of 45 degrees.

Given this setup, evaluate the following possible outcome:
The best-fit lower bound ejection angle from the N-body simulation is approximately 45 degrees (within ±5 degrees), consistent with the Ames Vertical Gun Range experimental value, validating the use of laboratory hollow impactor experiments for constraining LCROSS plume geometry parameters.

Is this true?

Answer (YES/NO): NO